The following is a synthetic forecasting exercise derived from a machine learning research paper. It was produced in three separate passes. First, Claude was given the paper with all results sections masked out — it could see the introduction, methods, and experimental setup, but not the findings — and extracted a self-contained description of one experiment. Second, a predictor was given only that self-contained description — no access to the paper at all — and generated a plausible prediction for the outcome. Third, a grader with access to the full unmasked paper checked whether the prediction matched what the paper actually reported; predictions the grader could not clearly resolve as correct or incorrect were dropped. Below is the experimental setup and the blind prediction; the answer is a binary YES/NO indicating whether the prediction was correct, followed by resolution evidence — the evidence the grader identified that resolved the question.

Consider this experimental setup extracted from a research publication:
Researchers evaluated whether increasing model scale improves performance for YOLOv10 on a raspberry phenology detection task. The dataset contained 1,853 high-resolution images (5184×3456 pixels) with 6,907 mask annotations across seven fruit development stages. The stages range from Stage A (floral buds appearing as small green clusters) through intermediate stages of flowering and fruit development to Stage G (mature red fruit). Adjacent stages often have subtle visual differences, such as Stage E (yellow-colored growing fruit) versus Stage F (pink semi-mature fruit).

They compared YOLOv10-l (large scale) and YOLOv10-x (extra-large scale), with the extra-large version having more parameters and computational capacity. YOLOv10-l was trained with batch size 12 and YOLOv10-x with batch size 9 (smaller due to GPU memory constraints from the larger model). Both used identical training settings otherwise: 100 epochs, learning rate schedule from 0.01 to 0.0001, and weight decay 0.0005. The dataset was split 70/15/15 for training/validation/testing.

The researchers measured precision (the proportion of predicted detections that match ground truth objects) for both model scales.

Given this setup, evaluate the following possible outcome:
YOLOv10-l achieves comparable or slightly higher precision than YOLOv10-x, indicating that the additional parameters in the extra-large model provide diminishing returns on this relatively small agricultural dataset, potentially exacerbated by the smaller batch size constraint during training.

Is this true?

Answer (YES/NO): YES